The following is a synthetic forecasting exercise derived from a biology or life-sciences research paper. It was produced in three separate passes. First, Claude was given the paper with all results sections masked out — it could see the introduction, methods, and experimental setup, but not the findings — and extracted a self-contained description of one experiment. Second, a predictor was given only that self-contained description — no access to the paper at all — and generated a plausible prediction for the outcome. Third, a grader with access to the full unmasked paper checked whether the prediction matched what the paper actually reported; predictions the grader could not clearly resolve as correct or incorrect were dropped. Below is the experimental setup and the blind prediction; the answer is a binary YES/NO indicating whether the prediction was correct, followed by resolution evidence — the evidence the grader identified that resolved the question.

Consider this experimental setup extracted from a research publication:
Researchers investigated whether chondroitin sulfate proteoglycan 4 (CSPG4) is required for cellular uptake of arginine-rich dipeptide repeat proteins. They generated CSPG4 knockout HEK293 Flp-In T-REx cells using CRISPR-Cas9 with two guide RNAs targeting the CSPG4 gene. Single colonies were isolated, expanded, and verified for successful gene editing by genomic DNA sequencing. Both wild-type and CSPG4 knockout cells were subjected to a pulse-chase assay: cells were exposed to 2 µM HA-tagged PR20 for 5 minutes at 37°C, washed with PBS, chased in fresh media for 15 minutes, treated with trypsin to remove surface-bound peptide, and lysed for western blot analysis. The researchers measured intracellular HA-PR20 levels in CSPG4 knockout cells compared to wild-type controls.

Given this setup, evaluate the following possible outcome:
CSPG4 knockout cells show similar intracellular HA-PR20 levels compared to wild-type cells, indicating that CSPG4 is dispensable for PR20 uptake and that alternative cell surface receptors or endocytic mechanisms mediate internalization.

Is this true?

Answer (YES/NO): NO